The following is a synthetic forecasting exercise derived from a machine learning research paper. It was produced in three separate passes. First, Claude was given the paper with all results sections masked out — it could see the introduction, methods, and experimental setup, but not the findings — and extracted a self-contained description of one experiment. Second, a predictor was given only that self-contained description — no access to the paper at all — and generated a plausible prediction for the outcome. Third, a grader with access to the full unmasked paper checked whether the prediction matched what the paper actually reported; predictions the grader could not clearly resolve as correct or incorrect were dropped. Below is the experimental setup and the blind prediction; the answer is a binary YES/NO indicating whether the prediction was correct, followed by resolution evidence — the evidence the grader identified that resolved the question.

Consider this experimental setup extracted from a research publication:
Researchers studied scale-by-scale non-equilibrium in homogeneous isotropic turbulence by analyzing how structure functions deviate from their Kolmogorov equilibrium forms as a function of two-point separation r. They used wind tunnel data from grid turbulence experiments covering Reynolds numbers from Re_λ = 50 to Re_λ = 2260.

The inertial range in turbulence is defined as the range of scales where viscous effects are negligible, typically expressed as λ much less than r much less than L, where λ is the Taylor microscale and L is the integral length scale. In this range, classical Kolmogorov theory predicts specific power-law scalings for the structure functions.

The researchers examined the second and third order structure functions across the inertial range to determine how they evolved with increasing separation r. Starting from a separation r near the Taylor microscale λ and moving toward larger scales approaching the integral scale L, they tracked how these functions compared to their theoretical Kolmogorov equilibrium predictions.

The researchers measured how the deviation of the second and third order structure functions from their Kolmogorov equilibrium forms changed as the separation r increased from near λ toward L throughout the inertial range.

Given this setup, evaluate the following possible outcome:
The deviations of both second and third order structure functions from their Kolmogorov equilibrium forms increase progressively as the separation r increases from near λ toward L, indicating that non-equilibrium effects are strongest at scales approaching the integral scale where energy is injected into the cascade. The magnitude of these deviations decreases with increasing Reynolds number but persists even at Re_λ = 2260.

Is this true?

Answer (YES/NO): NO